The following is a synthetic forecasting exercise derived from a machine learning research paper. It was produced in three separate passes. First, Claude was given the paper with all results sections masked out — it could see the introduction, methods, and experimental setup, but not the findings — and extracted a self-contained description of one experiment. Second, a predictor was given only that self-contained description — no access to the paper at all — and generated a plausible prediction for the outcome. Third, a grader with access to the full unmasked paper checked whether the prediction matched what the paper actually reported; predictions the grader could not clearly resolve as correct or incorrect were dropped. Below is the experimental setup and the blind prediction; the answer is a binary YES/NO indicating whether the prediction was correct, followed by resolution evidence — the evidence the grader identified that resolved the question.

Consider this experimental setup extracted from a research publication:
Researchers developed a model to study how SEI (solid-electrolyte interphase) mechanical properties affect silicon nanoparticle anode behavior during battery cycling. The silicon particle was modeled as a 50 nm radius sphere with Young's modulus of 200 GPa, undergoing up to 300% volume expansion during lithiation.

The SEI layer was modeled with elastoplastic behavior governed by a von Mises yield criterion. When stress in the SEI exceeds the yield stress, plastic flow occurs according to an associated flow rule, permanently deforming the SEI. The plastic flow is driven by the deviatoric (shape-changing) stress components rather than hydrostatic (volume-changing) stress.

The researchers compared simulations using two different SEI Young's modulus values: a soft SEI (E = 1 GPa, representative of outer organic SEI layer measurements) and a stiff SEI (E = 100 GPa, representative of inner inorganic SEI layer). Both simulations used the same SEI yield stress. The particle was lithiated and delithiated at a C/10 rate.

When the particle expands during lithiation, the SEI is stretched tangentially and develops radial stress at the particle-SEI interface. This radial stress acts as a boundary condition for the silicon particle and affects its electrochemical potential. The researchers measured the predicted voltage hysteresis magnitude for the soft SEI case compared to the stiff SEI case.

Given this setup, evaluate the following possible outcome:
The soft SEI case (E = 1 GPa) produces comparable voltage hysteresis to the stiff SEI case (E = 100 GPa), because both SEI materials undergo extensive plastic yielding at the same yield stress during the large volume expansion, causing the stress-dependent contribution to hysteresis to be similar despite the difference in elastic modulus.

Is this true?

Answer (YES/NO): NO